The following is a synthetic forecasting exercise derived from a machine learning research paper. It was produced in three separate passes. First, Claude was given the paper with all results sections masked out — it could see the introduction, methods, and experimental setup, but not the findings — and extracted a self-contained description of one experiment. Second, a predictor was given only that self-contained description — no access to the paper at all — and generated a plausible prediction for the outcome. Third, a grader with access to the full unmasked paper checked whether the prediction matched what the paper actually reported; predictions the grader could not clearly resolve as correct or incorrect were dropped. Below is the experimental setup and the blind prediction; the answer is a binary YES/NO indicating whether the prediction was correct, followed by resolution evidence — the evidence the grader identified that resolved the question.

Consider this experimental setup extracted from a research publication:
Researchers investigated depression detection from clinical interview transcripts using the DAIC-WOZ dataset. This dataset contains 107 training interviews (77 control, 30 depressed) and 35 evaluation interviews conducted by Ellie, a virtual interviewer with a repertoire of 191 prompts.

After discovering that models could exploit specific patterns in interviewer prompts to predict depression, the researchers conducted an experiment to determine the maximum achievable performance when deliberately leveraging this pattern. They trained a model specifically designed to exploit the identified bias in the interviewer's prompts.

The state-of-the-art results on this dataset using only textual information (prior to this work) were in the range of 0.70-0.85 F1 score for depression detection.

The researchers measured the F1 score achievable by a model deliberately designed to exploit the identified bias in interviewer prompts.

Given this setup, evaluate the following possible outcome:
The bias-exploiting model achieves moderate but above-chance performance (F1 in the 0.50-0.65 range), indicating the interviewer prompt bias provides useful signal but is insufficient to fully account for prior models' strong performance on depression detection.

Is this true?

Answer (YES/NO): NO